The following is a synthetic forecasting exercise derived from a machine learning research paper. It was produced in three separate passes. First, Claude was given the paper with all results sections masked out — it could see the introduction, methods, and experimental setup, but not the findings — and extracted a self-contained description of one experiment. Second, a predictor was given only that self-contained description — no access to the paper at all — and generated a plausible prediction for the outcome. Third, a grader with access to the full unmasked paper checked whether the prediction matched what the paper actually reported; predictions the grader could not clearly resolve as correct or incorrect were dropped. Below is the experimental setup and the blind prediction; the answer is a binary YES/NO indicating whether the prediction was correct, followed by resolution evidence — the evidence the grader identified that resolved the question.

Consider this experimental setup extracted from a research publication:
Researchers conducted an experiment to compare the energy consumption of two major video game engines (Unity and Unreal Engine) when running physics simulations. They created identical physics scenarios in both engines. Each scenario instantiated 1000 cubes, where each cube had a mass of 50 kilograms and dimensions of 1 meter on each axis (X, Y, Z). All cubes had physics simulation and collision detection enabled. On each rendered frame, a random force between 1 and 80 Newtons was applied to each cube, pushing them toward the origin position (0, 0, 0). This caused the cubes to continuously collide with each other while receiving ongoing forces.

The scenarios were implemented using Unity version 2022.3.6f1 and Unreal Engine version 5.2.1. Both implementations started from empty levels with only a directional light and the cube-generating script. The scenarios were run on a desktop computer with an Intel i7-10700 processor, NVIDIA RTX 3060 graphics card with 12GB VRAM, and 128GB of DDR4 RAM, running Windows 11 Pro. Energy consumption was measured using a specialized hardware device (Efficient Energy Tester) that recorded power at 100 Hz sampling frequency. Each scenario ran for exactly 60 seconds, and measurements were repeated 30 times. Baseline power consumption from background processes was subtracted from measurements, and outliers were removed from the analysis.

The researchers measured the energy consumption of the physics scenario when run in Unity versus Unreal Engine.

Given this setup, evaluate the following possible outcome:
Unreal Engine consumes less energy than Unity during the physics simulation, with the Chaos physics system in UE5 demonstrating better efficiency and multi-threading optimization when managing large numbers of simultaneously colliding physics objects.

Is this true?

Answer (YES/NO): NO